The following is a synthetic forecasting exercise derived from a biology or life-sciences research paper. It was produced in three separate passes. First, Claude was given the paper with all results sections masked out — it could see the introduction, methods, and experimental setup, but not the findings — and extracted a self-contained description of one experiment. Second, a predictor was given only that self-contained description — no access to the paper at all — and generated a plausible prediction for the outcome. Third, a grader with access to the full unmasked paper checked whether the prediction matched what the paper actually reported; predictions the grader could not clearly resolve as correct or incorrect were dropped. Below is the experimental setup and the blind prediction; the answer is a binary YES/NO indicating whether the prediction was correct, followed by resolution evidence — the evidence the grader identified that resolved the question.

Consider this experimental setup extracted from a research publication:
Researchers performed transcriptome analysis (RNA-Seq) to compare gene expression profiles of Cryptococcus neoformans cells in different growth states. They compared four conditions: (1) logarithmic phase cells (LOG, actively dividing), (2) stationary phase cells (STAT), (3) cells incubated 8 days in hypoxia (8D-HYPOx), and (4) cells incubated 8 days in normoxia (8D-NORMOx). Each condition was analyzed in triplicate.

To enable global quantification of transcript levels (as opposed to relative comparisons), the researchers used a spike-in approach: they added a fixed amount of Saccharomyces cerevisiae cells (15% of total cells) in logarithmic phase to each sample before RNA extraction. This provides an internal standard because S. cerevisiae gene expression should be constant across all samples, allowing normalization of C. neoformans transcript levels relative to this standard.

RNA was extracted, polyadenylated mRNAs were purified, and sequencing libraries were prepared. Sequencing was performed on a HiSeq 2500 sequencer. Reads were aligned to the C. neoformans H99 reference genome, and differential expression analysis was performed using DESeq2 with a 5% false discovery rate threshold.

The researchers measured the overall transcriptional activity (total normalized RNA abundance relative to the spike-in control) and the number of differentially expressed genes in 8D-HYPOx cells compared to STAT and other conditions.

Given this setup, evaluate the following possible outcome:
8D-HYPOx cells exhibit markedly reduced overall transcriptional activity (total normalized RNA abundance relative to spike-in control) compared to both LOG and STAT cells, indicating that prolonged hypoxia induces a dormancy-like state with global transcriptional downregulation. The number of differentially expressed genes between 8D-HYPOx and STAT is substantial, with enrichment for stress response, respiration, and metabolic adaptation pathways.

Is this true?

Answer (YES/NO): NO